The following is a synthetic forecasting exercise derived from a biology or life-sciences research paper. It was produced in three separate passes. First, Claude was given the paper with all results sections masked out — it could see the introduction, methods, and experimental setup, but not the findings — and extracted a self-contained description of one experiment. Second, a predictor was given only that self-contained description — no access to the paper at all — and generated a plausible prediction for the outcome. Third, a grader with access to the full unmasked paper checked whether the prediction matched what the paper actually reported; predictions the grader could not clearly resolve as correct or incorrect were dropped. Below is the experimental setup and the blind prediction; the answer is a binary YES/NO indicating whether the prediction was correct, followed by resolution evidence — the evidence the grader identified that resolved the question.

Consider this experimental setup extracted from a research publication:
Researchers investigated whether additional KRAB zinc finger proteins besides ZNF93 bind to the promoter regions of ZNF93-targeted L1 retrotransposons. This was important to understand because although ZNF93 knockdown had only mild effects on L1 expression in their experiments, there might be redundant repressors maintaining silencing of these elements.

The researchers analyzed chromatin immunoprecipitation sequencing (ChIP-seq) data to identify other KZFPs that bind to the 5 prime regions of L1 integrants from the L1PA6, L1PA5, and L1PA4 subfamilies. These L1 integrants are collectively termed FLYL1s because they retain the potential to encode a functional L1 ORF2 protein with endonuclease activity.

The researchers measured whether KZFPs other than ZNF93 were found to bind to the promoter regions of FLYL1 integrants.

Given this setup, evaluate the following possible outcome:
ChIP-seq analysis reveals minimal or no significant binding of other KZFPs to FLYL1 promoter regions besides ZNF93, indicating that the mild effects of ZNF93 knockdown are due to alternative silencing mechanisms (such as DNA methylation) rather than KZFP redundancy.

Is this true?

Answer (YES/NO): NO